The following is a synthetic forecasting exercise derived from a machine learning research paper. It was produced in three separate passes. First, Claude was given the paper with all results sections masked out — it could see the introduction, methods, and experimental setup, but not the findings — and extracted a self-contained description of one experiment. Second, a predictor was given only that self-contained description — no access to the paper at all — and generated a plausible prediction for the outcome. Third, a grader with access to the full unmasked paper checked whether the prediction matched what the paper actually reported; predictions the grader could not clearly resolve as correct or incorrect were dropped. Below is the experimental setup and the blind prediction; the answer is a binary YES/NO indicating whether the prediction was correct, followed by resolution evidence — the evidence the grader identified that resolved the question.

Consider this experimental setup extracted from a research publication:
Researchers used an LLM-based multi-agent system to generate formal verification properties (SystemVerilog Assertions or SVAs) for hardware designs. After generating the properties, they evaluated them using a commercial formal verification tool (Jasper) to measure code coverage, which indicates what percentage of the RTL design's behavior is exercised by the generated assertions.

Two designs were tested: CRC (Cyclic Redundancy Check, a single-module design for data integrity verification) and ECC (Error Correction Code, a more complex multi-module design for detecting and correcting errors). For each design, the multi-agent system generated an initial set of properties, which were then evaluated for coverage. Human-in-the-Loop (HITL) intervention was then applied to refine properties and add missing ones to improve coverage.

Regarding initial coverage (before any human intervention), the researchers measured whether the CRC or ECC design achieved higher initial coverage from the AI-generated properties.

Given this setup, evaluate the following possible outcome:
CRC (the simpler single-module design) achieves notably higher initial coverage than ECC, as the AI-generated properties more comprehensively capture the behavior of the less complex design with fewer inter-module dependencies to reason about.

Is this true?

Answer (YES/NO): NO